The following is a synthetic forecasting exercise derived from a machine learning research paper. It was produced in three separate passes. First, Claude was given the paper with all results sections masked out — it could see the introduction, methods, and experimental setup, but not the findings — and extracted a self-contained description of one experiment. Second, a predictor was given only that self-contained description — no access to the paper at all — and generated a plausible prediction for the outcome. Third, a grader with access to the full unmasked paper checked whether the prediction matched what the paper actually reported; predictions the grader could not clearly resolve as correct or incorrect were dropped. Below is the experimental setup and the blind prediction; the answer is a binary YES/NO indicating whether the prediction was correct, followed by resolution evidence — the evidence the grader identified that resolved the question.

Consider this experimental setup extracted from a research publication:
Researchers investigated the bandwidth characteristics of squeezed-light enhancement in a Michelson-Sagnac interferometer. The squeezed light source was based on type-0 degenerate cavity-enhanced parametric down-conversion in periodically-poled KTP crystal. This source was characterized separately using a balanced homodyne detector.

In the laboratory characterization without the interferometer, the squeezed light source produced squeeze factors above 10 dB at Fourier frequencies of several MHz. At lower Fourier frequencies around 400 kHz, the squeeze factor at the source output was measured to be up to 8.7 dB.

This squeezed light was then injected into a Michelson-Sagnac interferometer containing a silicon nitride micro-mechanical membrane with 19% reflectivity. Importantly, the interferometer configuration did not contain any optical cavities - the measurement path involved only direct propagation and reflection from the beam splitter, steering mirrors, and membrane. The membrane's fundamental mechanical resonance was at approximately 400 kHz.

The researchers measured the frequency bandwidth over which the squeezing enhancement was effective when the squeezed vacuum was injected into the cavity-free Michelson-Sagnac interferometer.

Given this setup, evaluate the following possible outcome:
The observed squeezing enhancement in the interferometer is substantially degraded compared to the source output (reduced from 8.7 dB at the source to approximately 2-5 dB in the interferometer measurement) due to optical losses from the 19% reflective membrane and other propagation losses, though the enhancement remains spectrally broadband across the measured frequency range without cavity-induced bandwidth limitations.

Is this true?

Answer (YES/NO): NO